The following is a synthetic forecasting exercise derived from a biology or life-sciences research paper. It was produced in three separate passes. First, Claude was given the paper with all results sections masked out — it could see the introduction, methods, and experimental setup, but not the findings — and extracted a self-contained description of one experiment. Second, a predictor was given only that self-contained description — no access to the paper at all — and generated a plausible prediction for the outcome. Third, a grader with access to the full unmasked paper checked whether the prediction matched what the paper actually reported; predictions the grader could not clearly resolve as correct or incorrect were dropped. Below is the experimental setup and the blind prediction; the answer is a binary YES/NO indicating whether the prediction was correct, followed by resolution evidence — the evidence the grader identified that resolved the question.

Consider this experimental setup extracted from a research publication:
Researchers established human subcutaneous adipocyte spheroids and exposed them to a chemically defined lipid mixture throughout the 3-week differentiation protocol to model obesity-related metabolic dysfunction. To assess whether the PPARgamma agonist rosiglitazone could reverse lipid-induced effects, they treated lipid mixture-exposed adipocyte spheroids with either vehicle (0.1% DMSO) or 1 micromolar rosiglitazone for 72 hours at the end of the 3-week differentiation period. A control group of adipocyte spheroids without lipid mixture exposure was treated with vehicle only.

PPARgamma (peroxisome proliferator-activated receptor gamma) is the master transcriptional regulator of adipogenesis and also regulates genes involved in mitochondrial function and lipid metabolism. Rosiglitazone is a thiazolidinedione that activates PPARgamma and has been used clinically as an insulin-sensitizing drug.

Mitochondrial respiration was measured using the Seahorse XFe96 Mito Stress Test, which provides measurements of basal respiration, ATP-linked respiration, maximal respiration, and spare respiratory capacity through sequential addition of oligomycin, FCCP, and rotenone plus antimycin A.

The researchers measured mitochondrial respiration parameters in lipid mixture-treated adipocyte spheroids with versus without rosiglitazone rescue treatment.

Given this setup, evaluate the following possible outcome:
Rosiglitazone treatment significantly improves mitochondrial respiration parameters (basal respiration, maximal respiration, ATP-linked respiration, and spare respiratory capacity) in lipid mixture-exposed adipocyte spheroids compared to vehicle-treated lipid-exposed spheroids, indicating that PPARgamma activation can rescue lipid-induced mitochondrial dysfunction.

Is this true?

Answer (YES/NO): NO